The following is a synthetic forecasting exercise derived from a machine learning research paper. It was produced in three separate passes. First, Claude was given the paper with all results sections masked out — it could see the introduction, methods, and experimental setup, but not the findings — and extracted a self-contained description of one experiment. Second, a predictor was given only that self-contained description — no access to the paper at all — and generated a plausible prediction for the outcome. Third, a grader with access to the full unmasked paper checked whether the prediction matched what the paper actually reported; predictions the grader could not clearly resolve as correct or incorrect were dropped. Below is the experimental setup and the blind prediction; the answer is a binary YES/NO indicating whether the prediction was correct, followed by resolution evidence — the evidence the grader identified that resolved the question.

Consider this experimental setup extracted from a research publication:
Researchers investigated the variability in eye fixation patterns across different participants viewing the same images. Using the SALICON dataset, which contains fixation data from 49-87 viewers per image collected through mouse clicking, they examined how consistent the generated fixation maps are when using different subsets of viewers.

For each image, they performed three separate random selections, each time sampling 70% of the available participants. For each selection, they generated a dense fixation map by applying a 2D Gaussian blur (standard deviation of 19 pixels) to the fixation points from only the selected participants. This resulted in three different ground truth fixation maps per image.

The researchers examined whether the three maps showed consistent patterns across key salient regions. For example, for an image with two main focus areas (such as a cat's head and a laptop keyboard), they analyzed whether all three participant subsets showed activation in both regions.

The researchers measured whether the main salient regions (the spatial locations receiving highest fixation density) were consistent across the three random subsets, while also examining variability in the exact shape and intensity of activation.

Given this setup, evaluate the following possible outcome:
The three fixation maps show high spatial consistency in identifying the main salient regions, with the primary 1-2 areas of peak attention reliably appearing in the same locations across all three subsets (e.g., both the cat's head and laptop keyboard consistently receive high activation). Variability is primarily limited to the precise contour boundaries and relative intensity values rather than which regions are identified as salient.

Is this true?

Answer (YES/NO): YES